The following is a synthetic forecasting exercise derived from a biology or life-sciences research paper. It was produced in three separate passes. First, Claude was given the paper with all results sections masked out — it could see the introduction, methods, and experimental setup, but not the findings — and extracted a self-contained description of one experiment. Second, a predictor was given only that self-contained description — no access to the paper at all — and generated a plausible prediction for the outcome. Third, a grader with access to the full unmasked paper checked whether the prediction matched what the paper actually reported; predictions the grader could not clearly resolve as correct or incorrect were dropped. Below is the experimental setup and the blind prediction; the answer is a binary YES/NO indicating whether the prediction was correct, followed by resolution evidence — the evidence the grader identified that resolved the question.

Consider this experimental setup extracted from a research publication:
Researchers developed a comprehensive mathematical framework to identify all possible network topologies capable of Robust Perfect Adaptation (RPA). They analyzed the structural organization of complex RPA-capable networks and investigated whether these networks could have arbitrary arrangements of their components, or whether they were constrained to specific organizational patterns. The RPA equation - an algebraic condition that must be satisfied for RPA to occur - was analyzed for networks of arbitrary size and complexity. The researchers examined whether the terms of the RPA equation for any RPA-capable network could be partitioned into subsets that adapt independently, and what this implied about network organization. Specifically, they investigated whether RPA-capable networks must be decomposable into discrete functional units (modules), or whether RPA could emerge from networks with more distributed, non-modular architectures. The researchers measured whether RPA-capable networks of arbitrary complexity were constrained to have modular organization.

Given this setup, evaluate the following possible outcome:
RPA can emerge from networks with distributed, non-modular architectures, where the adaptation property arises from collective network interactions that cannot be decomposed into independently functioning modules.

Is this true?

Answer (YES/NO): NO